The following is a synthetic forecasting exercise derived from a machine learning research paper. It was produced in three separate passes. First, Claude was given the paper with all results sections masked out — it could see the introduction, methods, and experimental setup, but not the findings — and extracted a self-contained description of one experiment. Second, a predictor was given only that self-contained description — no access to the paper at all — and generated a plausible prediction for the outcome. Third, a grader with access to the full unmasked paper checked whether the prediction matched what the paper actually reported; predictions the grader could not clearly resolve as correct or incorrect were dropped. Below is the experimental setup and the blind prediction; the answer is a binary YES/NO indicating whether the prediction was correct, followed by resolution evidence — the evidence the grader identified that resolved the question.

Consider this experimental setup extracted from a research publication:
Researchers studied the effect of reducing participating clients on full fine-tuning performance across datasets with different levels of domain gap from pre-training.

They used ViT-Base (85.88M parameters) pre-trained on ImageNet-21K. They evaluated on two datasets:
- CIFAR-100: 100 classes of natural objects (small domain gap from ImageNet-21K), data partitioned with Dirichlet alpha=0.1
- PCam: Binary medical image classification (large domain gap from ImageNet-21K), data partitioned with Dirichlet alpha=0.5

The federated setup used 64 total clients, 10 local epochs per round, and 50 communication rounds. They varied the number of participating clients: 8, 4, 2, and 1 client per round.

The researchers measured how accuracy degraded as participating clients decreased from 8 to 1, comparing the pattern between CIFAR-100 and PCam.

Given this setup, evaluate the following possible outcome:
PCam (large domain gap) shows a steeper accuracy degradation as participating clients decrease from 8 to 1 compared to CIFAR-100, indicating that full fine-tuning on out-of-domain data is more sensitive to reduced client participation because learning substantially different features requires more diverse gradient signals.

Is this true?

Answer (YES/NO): NO